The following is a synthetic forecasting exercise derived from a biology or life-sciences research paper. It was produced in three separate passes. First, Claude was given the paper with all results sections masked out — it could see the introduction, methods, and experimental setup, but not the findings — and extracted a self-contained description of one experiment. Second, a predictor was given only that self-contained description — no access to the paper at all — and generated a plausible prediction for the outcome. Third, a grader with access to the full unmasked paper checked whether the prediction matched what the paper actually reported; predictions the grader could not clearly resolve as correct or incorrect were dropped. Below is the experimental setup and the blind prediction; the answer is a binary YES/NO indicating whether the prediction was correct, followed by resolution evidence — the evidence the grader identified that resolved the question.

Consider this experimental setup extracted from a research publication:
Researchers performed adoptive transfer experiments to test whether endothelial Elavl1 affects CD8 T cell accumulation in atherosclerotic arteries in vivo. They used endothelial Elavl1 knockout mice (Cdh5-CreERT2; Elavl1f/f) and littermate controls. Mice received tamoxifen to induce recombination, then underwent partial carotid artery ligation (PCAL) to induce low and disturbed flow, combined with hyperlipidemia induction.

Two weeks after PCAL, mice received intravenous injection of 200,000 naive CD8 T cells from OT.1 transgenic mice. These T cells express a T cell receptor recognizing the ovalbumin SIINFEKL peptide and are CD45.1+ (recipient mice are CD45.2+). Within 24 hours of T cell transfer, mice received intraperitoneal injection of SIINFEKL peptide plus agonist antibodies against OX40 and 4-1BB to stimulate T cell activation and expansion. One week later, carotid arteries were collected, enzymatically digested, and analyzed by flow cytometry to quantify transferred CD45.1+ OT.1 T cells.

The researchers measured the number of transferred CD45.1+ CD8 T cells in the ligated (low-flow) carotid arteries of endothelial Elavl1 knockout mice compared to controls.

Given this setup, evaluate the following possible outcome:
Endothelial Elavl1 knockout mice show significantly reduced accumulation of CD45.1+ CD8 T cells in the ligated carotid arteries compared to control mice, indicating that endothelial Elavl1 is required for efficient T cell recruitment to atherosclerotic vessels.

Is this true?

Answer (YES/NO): NO